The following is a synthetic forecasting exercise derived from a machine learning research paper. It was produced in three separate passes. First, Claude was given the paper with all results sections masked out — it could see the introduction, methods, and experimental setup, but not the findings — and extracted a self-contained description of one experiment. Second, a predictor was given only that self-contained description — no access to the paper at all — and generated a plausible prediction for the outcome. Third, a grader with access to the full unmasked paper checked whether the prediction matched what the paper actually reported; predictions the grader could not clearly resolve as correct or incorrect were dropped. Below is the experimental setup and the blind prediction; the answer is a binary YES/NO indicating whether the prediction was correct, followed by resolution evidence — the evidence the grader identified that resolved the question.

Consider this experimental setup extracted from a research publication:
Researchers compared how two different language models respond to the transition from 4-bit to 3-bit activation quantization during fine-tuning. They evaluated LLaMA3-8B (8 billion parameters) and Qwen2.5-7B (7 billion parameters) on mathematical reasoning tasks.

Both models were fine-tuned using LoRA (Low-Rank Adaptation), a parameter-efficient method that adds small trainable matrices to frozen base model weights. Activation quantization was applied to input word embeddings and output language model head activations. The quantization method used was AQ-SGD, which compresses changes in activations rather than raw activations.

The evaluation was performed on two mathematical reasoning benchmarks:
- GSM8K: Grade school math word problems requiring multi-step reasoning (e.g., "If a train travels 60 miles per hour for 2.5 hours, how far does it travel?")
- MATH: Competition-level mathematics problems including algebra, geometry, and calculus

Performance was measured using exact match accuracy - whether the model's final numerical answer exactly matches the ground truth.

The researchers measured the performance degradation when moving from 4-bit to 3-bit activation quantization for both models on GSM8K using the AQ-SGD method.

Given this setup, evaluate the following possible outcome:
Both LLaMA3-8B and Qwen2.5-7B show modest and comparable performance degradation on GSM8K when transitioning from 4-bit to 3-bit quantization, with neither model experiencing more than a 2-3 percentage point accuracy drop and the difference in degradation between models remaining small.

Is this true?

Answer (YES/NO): NO